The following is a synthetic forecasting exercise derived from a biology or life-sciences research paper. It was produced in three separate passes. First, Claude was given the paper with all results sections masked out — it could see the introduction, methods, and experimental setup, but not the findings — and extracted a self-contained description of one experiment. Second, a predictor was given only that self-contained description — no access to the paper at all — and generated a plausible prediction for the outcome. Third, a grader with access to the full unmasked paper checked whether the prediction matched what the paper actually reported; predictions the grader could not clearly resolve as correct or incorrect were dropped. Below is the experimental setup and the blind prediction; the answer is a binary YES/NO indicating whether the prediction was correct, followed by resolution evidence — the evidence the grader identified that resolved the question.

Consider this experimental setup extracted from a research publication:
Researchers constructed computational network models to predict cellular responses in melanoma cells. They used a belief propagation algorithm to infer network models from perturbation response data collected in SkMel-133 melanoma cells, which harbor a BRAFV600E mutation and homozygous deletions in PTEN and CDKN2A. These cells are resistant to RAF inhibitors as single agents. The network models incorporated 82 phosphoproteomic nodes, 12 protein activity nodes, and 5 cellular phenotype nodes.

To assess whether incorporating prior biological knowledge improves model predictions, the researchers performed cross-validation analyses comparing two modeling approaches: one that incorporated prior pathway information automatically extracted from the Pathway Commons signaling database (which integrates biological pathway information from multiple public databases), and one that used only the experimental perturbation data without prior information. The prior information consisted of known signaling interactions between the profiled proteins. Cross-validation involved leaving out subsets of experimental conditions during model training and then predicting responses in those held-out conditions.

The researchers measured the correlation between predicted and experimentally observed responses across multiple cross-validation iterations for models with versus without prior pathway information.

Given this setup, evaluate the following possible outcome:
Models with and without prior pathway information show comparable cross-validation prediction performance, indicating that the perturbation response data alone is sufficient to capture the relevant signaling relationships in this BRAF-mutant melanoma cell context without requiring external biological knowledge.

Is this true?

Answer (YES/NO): NO